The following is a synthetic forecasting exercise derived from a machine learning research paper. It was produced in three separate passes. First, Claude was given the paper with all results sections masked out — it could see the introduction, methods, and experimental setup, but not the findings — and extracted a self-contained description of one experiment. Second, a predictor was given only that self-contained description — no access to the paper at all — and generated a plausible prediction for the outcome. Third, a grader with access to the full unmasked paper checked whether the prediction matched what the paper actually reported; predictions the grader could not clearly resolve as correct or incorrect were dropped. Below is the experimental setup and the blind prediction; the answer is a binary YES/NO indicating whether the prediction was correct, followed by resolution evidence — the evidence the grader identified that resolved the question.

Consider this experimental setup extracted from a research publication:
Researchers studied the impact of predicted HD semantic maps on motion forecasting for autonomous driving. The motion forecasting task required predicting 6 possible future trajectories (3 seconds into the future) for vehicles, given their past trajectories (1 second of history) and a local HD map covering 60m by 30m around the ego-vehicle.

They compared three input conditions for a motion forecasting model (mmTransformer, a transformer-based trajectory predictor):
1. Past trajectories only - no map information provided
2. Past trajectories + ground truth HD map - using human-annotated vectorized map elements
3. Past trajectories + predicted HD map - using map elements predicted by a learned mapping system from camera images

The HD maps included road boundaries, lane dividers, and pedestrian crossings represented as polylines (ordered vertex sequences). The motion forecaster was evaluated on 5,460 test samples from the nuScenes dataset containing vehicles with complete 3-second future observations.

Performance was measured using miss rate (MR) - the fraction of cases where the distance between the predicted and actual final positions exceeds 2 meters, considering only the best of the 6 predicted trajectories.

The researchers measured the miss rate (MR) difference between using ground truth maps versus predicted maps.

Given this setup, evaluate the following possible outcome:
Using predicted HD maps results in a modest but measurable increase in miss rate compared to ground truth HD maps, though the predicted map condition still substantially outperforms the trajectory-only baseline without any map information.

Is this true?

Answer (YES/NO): YES